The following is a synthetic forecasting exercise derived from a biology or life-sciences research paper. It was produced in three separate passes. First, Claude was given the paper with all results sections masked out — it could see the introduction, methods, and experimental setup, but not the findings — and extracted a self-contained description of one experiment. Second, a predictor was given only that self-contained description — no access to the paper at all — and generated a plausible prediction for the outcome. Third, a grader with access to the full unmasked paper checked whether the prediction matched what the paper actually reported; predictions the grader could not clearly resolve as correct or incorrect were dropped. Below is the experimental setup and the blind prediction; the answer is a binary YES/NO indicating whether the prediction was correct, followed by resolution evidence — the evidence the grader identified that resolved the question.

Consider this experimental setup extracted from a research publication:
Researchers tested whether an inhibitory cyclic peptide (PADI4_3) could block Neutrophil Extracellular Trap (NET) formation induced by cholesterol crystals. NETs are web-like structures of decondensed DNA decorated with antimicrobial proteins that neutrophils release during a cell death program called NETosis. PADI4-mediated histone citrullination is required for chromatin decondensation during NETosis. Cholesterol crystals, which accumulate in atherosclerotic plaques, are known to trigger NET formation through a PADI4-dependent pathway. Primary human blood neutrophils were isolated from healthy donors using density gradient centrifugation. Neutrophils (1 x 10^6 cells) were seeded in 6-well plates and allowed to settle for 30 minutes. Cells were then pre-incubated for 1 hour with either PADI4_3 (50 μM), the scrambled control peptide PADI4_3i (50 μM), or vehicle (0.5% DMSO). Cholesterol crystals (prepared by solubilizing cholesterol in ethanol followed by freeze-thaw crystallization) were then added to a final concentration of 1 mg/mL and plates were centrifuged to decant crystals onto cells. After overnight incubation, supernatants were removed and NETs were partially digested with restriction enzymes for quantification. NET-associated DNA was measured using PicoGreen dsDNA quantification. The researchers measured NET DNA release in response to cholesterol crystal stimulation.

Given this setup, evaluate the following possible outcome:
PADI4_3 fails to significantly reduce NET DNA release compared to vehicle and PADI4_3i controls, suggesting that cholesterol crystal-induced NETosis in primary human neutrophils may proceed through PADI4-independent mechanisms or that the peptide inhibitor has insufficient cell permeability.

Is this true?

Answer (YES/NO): YES